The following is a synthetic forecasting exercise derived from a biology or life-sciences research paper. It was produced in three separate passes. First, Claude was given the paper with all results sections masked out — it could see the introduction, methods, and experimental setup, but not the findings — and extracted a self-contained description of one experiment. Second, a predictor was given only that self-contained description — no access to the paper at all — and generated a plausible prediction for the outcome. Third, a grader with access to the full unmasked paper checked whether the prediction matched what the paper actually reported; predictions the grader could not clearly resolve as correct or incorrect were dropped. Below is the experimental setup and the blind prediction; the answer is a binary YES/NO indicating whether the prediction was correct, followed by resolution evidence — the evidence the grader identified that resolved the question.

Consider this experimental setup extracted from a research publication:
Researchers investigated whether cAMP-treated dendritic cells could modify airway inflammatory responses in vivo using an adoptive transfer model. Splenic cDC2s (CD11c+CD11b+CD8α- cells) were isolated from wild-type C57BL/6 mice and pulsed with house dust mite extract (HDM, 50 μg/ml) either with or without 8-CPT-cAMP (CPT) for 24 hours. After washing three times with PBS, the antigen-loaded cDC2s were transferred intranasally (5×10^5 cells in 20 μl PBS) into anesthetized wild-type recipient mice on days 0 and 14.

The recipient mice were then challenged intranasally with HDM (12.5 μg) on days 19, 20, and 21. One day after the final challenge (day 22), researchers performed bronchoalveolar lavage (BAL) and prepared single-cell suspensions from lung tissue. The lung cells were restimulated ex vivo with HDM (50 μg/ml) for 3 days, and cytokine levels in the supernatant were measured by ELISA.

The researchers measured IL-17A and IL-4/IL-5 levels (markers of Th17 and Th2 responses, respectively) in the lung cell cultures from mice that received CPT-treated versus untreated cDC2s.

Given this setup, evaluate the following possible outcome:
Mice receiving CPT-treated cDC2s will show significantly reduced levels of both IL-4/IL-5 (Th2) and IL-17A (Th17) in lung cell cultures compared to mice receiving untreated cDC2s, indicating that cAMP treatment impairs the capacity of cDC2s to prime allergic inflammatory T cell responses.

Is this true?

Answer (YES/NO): NO